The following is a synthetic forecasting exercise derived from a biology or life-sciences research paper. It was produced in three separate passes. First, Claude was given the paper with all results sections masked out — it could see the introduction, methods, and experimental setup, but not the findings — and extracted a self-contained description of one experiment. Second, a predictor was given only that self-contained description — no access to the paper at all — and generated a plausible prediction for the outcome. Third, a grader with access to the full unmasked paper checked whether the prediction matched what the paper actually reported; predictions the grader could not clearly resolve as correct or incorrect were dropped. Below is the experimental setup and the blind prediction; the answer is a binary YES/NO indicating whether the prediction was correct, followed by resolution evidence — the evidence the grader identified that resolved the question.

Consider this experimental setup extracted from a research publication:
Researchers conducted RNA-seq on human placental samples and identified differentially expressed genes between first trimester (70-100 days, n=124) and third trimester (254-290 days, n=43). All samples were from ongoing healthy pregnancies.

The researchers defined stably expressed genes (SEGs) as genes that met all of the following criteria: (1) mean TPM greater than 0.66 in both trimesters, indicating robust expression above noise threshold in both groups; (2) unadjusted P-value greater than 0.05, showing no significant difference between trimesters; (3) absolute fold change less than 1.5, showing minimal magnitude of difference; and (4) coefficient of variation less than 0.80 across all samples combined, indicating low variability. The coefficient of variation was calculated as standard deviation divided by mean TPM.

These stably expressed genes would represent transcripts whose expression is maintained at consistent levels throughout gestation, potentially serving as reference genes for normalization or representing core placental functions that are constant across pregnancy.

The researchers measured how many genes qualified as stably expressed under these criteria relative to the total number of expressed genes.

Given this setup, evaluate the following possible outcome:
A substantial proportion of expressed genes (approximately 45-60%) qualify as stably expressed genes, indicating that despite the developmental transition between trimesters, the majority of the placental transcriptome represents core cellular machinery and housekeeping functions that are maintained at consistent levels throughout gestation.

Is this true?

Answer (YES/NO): NO